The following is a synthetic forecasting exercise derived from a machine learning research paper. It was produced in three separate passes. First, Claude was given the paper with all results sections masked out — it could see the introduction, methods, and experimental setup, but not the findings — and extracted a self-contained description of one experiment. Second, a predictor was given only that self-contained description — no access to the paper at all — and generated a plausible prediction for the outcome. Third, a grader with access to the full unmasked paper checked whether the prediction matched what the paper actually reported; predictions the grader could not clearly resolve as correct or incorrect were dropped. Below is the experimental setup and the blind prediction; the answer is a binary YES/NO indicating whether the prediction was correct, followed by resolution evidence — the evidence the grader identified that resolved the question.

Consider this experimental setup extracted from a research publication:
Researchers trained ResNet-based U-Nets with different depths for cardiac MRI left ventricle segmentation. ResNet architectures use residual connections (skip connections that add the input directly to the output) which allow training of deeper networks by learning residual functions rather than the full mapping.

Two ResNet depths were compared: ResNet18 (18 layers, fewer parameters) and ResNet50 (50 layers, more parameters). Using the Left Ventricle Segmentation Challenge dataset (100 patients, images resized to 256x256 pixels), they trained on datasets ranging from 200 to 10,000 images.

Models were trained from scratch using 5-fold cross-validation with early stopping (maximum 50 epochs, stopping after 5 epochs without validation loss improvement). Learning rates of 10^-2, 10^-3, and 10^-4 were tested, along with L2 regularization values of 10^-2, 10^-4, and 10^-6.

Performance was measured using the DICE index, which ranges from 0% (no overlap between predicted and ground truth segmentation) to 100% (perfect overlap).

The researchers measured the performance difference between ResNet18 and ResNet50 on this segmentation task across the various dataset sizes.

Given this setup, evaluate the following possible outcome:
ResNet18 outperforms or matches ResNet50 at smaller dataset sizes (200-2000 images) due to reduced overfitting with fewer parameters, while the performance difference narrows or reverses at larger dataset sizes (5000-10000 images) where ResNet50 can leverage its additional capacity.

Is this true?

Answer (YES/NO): YES